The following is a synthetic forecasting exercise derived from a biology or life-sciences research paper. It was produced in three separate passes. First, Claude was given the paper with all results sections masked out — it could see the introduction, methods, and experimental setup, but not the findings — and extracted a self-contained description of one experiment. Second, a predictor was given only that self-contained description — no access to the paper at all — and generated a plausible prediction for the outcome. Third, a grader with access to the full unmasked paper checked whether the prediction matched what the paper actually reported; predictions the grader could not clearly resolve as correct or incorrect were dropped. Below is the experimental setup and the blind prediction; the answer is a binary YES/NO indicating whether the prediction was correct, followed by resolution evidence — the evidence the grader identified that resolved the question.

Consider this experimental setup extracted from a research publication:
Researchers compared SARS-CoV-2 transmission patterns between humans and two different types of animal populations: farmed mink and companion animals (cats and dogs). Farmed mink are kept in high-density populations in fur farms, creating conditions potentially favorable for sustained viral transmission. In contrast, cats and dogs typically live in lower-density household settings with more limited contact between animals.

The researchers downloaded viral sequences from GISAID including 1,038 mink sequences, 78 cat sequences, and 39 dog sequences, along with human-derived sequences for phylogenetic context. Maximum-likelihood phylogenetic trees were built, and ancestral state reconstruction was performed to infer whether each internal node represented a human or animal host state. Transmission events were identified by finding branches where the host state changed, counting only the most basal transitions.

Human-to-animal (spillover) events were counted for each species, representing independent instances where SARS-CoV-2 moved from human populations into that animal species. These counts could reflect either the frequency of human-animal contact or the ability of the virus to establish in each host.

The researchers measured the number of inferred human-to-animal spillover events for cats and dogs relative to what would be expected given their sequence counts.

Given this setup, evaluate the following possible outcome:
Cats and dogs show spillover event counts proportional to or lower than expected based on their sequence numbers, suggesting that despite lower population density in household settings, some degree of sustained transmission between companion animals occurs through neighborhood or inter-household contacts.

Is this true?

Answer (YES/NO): NO